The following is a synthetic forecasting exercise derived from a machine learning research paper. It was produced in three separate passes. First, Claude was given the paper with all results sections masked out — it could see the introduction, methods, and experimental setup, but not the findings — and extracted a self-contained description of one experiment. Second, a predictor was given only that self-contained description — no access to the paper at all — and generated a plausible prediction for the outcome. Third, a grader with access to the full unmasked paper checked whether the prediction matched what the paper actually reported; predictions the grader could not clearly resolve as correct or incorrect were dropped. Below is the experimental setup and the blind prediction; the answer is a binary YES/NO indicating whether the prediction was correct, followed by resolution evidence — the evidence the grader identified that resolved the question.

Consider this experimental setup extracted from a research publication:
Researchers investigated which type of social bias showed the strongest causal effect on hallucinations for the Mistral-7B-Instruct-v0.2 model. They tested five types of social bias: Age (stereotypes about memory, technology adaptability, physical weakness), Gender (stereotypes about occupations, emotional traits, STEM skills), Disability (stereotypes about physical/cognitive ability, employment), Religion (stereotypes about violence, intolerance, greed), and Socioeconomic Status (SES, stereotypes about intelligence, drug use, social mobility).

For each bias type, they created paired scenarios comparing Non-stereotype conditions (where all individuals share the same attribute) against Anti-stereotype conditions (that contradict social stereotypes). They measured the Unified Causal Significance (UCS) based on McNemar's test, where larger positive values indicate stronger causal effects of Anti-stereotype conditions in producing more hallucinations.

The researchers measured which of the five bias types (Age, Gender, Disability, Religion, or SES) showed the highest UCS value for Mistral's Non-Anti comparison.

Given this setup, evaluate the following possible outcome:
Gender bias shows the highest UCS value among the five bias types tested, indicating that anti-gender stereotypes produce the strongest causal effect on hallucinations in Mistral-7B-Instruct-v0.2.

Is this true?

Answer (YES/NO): NO